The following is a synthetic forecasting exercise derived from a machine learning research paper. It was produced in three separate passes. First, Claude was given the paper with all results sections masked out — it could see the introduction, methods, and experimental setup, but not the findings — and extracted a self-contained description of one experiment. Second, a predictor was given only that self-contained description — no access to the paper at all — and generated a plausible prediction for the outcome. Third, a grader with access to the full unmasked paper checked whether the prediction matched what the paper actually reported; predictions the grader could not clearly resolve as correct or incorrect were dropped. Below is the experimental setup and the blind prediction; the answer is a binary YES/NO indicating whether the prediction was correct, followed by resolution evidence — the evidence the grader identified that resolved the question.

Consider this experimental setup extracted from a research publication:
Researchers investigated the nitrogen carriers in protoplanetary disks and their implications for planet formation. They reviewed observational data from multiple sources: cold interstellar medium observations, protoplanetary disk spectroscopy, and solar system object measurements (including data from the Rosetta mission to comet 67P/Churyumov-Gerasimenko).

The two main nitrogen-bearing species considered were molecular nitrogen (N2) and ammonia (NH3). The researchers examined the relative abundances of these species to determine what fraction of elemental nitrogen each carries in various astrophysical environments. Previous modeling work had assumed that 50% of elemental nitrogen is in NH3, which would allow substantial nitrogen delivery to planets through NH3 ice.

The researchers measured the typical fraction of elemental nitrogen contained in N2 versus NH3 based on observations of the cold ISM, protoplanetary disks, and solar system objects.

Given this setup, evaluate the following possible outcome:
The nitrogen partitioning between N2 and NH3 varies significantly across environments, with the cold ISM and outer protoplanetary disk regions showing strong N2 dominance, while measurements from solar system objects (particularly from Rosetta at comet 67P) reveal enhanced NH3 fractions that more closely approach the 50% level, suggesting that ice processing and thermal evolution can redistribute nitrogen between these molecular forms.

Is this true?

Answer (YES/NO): NO